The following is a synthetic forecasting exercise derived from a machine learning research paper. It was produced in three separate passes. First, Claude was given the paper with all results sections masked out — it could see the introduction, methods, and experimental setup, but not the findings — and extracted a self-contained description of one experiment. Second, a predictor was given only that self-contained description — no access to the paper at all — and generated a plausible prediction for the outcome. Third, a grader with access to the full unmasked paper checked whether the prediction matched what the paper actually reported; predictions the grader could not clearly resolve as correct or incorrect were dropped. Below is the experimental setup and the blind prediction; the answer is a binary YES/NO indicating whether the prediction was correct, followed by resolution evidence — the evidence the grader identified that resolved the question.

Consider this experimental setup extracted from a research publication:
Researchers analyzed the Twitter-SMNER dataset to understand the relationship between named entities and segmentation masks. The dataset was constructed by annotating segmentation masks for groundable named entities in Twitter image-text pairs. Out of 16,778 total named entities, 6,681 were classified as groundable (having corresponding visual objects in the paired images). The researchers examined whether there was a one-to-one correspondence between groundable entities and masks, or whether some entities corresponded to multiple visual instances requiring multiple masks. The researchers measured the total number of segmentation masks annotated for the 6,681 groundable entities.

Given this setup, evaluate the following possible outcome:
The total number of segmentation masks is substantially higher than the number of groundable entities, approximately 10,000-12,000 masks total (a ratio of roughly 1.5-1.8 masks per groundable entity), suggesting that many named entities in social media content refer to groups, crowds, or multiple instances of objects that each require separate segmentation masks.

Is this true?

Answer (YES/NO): NO